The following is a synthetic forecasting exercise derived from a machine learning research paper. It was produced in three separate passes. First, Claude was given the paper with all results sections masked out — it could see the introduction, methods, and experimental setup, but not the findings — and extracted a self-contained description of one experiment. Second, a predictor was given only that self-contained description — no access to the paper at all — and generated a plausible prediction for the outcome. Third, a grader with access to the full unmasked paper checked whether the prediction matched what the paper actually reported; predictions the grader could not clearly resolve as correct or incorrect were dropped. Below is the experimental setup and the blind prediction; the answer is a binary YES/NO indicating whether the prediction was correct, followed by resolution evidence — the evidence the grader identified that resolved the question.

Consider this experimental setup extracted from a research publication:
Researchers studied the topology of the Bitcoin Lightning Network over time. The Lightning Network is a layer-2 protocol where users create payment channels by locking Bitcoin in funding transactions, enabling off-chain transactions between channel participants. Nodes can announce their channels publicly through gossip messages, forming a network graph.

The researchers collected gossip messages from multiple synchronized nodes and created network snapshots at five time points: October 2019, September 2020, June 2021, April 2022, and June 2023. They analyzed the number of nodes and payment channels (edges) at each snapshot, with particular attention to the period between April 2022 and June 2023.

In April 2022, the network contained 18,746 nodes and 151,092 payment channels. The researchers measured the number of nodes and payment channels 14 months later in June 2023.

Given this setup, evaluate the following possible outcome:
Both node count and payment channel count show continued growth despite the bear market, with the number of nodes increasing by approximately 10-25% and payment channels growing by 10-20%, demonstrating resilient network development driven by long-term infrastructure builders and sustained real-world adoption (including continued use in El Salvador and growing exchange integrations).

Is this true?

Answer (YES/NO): NO